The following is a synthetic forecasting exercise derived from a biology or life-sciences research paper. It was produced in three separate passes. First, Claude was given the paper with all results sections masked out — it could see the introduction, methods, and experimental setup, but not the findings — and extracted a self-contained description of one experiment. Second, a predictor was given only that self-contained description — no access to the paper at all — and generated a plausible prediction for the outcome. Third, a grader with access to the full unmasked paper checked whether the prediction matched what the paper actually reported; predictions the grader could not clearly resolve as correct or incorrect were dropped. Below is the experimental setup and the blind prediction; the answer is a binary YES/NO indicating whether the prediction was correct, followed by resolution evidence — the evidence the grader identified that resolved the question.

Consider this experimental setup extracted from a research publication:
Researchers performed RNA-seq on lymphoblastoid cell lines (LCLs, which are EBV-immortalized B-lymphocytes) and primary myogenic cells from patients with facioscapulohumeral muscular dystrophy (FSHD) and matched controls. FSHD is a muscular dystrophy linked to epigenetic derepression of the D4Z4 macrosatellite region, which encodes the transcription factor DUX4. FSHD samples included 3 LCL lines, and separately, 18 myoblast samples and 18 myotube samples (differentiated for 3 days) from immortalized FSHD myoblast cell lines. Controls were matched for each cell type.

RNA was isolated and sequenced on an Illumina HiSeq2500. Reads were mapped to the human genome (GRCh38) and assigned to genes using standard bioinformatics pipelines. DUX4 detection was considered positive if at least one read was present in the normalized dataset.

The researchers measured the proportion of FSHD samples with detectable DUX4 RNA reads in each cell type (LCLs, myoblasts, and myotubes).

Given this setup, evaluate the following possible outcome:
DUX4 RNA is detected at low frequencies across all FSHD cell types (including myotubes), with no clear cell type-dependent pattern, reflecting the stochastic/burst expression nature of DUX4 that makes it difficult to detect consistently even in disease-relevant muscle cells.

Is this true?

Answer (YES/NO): NO